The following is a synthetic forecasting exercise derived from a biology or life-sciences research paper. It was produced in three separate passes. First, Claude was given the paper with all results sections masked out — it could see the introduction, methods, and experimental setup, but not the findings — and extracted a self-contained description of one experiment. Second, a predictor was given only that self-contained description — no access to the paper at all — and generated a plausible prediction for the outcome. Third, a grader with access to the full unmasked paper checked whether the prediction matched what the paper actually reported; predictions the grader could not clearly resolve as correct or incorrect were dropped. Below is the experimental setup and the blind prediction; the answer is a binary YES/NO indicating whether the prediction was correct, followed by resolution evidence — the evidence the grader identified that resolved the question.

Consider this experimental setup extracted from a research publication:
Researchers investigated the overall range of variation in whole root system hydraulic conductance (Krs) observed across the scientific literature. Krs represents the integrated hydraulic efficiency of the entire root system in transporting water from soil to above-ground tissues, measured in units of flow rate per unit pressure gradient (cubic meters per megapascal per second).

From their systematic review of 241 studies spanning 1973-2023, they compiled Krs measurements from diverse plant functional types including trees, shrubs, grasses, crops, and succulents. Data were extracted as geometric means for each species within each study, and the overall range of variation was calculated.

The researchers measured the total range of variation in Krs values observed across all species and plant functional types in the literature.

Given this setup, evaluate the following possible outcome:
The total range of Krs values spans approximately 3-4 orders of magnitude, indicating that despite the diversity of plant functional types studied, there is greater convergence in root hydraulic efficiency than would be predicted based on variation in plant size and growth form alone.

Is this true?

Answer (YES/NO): YES